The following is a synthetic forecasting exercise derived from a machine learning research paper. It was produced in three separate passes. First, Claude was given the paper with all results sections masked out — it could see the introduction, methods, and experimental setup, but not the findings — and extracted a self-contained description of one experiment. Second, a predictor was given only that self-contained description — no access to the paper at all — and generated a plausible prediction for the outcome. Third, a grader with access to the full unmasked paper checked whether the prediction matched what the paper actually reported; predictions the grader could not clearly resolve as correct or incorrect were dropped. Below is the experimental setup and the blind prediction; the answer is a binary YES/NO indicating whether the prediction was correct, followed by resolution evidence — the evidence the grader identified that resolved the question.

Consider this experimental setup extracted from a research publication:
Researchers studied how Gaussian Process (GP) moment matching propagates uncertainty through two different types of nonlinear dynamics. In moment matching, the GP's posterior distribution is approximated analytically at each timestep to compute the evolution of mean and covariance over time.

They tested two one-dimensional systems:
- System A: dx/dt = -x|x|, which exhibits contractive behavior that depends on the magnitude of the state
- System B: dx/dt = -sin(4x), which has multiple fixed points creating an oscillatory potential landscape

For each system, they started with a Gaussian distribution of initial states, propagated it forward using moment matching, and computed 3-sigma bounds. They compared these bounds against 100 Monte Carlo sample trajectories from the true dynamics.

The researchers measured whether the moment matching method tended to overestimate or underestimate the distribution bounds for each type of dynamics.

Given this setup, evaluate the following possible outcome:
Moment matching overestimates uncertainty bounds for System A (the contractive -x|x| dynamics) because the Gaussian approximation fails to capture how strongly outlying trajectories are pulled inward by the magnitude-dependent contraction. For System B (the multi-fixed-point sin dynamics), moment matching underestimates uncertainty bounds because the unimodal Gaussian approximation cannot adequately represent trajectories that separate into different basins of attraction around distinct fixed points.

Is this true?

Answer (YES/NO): YES